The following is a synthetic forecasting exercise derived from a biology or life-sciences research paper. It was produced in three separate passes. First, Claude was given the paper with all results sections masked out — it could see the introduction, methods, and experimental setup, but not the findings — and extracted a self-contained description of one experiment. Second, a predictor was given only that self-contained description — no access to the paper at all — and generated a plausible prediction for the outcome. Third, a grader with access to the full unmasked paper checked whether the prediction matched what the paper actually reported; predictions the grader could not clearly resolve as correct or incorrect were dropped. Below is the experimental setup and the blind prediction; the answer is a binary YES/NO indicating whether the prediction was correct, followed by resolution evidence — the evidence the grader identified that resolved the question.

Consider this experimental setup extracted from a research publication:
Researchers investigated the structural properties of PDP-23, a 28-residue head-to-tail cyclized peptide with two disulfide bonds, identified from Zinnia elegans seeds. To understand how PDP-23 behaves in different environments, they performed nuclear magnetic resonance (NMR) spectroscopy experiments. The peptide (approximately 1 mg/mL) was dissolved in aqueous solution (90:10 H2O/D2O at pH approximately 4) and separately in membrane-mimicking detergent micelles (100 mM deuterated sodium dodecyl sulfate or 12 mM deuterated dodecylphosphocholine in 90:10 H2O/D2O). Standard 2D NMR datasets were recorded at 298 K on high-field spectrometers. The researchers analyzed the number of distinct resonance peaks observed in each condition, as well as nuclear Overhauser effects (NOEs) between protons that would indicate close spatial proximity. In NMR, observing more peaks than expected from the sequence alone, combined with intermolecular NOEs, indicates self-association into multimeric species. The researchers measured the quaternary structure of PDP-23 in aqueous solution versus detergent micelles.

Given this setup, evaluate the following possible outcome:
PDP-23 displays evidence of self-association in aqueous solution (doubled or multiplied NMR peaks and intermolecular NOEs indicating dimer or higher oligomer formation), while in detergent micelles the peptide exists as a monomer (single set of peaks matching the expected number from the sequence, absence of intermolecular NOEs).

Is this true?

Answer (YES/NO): NO